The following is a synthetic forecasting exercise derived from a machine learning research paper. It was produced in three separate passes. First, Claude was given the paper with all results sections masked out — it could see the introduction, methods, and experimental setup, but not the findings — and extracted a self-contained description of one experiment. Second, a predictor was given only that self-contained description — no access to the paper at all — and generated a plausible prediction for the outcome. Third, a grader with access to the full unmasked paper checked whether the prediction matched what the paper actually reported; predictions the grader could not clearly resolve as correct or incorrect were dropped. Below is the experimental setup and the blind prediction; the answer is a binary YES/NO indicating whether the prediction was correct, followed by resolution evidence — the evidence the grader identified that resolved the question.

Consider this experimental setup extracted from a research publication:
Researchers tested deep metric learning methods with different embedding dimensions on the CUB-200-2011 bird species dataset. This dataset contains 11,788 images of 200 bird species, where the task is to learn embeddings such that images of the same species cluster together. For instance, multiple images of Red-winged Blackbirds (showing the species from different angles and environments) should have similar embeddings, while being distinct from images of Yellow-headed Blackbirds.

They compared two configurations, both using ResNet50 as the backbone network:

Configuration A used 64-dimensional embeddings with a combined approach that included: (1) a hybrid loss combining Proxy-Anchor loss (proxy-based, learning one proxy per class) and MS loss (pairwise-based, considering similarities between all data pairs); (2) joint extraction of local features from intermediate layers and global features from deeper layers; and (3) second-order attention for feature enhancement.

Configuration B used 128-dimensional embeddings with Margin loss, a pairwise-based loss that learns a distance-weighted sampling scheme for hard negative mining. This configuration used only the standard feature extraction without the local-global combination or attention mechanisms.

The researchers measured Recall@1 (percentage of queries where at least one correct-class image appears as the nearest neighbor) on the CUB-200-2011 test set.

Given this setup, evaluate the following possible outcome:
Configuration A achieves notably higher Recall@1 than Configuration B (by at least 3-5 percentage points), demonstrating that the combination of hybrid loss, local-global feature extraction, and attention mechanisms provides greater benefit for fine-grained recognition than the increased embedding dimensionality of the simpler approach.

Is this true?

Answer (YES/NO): NO